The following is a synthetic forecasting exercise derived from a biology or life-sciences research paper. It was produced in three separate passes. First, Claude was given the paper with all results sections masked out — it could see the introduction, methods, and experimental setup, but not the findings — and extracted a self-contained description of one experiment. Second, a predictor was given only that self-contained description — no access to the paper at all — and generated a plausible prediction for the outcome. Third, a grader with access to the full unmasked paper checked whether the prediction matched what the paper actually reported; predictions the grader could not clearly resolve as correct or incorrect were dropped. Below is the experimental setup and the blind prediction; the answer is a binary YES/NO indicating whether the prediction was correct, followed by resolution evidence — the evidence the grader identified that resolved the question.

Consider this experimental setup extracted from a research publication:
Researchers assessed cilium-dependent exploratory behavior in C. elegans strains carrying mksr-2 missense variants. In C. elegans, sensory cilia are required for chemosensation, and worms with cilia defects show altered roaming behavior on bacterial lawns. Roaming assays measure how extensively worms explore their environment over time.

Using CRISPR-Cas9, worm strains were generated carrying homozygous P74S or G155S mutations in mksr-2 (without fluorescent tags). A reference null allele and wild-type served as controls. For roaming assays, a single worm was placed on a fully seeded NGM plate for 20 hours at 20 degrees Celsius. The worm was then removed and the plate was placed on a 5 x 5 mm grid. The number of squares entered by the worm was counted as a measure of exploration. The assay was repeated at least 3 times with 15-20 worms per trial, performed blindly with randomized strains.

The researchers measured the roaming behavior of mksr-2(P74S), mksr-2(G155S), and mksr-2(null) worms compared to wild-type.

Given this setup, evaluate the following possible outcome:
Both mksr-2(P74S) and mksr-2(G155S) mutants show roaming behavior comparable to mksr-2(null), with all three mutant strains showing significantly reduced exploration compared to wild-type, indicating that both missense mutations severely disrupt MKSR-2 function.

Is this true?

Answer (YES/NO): NO